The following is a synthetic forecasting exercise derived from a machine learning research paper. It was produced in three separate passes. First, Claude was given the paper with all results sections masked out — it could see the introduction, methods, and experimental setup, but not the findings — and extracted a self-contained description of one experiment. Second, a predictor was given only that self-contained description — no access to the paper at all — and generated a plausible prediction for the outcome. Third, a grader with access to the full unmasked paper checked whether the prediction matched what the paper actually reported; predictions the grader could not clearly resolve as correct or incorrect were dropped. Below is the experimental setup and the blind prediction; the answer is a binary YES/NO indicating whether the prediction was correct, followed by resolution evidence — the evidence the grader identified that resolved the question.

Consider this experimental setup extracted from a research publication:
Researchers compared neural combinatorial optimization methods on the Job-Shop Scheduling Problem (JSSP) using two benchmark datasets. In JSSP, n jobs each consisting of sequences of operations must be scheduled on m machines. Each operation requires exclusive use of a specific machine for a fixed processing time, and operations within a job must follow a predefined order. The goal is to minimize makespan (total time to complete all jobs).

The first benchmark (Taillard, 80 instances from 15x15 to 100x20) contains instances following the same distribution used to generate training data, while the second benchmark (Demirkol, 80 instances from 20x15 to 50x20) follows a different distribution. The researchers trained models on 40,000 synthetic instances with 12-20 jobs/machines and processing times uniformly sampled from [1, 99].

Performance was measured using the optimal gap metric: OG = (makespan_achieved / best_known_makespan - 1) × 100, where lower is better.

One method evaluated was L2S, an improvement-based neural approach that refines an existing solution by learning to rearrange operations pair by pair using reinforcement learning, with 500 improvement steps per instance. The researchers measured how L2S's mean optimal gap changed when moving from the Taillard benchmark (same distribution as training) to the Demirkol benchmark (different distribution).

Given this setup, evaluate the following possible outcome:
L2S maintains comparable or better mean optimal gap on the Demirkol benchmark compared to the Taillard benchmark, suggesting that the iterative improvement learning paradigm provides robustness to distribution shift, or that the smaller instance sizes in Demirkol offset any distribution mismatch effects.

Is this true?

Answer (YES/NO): NO